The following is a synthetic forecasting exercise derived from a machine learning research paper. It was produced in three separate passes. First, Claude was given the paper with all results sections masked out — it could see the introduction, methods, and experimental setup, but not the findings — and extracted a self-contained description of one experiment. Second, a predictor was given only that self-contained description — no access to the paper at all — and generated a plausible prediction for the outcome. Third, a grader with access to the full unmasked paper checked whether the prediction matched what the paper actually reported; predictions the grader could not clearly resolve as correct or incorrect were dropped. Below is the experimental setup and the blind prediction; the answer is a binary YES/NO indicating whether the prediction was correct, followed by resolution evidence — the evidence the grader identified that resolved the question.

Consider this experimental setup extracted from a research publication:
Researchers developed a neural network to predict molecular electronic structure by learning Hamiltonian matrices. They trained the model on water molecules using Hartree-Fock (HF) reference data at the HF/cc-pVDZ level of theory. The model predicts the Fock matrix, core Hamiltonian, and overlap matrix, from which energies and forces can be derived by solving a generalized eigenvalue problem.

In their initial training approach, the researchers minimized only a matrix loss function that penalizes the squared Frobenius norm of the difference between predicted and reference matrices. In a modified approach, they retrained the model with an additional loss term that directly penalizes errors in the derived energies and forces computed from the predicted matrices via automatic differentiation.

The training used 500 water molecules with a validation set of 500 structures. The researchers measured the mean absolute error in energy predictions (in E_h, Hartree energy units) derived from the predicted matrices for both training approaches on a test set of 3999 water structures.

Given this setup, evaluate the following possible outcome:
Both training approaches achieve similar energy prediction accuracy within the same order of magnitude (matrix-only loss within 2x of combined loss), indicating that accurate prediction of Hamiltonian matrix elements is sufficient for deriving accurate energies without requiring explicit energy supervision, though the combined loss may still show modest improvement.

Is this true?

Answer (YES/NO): NO